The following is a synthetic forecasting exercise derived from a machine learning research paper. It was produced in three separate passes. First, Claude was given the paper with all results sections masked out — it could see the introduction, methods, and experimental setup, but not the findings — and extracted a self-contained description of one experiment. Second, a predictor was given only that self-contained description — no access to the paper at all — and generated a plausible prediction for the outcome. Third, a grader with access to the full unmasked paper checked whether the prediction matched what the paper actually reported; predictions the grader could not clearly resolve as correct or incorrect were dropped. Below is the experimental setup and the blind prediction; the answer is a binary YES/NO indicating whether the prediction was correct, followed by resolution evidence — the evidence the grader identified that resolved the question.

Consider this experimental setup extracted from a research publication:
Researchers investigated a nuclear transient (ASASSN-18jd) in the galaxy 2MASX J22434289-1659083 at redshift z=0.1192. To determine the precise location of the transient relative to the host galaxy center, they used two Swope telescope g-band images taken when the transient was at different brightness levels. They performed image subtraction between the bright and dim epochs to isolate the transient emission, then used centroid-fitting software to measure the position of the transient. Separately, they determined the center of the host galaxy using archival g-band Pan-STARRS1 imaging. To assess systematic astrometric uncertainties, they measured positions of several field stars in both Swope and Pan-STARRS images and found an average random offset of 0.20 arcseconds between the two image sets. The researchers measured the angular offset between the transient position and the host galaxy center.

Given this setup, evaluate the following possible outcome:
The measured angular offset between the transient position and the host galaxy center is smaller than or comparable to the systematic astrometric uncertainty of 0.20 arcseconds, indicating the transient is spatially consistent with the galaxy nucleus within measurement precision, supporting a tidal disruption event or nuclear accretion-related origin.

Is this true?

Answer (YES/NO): YES